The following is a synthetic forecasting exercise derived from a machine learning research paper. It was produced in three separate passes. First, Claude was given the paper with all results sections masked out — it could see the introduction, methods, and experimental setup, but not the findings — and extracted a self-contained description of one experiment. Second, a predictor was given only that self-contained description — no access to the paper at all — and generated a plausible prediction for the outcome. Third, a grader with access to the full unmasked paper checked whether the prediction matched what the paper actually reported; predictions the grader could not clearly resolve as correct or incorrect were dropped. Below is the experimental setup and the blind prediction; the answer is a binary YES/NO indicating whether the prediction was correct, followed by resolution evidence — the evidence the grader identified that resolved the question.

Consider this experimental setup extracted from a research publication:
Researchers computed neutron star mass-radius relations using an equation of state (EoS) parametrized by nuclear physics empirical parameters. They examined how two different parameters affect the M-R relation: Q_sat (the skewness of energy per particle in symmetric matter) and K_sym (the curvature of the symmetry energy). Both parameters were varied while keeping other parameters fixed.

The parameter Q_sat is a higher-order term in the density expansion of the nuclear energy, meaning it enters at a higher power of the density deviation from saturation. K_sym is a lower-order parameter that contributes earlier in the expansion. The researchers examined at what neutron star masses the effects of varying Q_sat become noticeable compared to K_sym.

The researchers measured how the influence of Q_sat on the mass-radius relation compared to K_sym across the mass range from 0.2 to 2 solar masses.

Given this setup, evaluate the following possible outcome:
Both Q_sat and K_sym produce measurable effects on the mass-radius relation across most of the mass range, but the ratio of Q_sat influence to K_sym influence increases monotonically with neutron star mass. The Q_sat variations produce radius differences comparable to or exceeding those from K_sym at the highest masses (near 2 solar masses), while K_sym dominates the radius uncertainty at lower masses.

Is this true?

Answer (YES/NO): NO